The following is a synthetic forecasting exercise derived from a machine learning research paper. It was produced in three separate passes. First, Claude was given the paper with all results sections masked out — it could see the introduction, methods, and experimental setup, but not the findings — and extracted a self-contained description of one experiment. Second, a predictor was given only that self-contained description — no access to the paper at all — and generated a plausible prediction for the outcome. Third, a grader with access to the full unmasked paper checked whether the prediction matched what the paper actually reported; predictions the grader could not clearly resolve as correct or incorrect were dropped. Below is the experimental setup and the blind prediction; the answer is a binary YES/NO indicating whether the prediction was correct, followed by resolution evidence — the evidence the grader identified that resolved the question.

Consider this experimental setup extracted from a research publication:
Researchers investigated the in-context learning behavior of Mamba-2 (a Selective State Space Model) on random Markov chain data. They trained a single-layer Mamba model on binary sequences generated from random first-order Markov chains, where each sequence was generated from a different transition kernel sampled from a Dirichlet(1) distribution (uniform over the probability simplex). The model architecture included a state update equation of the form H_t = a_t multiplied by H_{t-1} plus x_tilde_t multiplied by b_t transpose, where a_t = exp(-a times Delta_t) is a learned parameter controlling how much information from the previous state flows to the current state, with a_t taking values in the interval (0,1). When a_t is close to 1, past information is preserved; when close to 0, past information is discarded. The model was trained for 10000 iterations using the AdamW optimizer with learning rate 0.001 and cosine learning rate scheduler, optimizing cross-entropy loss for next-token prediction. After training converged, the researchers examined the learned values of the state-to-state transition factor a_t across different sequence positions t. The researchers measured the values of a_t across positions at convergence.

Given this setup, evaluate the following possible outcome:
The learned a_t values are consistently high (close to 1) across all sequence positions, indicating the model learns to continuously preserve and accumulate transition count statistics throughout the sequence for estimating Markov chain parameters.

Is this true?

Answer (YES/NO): YES